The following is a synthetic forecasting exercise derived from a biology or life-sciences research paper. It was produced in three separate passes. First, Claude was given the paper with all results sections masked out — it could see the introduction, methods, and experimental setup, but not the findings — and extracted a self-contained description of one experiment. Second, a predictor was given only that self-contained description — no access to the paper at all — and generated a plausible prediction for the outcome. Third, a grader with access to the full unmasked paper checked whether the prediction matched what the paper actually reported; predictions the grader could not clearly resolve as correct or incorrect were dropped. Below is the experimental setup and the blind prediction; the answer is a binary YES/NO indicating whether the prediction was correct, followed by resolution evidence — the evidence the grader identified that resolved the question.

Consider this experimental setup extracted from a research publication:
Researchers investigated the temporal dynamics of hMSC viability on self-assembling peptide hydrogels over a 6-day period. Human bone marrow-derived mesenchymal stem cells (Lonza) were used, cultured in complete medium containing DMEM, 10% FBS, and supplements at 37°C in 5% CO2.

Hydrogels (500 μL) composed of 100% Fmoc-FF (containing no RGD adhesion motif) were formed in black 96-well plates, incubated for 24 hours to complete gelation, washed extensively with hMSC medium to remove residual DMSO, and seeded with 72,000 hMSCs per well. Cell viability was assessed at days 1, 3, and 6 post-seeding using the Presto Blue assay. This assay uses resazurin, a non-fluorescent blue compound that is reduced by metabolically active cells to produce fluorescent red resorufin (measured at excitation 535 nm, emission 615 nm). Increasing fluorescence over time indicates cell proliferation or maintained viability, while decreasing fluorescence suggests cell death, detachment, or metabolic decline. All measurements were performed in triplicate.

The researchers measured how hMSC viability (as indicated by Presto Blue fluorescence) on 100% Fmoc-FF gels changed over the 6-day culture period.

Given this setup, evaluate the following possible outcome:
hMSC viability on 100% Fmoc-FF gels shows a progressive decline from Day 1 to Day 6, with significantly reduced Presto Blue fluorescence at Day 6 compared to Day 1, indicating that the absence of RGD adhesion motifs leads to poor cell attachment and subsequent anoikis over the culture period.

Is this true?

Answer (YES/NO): NO